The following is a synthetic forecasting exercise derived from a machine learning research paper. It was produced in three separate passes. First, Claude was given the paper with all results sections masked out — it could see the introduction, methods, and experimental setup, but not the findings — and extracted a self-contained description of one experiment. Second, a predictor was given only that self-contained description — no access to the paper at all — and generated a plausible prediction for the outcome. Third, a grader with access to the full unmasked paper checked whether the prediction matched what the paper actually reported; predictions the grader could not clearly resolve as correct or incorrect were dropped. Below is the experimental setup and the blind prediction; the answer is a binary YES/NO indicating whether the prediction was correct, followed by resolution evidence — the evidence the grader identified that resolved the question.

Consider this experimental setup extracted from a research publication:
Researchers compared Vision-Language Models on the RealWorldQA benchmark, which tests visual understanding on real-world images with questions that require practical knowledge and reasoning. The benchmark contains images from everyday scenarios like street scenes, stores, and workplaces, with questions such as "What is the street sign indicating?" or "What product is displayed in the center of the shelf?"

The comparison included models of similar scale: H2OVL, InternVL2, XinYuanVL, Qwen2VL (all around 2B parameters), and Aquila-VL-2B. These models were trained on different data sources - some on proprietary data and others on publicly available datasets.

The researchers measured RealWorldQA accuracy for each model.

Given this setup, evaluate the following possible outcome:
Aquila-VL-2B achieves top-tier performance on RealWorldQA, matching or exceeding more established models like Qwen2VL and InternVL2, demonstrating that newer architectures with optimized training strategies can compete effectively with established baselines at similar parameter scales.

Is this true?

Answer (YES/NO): YES